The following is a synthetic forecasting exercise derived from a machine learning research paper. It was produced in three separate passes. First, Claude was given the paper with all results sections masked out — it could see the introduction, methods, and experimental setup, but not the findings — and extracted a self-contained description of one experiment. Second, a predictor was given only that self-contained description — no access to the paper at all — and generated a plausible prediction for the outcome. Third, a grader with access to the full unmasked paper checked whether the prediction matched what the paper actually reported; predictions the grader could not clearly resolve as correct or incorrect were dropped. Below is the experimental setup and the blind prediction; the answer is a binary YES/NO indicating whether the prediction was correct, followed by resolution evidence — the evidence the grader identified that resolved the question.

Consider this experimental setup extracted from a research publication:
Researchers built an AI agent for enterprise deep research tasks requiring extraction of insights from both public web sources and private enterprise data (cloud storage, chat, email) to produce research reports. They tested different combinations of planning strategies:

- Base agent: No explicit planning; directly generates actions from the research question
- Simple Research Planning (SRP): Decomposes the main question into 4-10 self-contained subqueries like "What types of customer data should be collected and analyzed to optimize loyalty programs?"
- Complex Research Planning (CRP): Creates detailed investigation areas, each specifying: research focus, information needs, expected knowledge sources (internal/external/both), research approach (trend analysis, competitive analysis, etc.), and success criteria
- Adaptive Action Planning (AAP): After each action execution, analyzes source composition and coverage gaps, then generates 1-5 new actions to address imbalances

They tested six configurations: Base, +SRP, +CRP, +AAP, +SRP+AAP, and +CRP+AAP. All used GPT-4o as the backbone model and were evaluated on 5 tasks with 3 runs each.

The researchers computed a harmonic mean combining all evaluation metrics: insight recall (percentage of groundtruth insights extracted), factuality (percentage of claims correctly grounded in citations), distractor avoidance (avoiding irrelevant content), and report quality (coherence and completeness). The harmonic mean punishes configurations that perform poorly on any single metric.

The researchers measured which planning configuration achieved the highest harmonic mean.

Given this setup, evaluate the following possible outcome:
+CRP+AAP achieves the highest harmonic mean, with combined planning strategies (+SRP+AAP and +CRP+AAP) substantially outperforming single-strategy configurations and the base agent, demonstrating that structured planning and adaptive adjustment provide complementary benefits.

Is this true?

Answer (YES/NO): NO